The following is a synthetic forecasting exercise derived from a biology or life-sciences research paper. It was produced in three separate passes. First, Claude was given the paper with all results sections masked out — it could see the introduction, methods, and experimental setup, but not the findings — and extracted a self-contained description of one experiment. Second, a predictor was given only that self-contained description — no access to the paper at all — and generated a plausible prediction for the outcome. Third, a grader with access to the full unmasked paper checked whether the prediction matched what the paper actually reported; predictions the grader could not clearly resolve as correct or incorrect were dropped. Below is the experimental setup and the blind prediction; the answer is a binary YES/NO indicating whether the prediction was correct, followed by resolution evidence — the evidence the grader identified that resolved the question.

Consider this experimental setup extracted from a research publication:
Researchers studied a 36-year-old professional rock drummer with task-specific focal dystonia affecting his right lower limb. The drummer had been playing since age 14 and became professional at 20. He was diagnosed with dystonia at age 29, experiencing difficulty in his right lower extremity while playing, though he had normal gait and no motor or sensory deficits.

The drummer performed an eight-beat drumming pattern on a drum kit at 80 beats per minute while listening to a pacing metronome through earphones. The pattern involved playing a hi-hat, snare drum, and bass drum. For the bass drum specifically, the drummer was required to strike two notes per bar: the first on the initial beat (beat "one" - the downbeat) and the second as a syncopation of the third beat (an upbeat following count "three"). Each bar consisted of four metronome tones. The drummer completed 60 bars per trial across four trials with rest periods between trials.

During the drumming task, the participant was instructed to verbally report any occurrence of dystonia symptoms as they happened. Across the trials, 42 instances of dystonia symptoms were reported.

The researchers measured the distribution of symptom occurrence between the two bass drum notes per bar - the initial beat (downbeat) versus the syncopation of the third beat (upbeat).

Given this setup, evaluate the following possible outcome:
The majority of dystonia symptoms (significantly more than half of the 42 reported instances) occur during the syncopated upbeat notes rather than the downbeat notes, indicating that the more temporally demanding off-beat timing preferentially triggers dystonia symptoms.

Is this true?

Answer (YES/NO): NO